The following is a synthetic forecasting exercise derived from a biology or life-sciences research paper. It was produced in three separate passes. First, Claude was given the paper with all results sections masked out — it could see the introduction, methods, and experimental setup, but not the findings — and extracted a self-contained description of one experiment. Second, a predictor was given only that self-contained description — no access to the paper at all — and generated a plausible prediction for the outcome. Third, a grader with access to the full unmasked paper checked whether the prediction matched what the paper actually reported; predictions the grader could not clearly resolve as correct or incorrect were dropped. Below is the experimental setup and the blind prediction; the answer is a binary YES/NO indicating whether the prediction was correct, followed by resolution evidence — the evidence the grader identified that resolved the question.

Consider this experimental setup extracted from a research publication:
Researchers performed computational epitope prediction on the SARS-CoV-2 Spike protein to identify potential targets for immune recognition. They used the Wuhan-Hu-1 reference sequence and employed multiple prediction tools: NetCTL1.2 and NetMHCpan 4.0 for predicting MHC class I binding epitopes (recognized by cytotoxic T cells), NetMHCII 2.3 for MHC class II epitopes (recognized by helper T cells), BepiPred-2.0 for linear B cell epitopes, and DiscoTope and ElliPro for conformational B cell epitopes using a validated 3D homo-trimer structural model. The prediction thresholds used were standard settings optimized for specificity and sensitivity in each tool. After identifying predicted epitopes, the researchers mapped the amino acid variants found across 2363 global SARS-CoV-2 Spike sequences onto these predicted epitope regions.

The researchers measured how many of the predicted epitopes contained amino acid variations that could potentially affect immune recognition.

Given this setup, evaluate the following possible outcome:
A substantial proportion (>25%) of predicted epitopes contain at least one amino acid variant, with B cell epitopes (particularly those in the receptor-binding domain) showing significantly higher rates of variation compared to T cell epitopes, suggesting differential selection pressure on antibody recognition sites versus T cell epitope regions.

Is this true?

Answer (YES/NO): NO